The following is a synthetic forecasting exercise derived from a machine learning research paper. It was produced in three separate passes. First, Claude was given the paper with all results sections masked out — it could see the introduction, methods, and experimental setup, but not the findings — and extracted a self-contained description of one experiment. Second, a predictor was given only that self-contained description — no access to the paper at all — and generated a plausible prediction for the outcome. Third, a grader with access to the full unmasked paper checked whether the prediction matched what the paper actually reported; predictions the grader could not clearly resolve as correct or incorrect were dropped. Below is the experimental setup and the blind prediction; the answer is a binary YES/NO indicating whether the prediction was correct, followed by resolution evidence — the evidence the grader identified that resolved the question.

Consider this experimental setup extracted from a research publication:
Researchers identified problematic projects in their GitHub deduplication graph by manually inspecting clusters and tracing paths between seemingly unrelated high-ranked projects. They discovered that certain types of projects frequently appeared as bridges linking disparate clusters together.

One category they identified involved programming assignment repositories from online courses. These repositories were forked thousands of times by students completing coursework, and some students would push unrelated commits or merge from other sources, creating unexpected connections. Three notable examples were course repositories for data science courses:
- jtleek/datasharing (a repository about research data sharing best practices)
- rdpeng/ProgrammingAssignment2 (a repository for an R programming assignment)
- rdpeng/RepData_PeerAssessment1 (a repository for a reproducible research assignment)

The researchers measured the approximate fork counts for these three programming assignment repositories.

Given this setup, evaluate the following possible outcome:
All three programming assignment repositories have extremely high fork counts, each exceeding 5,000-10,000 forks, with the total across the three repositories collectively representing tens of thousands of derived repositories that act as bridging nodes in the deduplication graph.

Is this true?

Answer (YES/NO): NO